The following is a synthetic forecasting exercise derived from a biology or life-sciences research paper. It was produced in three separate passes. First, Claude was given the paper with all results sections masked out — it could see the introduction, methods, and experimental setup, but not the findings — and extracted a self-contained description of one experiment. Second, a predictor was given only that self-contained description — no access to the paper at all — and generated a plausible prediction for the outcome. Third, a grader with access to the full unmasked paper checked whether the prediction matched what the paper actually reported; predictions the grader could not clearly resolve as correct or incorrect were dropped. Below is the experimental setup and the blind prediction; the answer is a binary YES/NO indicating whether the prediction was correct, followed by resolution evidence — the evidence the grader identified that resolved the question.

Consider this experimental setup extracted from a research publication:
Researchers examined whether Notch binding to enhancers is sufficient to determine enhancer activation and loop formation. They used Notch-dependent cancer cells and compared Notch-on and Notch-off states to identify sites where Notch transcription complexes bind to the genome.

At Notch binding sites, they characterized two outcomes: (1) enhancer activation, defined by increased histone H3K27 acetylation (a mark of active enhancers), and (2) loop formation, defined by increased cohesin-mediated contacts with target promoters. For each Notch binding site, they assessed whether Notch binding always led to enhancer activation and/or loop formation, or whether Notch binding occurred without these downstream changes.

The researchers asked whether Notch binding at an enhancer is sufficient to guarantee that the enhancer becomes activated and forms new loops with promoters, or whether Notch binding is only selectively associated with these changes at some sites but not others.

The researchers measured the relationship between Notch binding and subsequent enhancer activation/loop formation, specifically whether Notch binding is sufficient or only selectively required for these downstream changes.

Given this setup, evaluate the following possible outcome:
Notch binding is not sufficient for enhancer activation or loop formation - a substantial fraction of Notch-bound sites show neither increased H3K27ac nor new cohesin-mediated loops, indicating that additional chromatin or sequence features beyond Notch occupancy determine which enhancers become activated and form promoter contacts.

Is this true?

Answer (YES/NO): YES